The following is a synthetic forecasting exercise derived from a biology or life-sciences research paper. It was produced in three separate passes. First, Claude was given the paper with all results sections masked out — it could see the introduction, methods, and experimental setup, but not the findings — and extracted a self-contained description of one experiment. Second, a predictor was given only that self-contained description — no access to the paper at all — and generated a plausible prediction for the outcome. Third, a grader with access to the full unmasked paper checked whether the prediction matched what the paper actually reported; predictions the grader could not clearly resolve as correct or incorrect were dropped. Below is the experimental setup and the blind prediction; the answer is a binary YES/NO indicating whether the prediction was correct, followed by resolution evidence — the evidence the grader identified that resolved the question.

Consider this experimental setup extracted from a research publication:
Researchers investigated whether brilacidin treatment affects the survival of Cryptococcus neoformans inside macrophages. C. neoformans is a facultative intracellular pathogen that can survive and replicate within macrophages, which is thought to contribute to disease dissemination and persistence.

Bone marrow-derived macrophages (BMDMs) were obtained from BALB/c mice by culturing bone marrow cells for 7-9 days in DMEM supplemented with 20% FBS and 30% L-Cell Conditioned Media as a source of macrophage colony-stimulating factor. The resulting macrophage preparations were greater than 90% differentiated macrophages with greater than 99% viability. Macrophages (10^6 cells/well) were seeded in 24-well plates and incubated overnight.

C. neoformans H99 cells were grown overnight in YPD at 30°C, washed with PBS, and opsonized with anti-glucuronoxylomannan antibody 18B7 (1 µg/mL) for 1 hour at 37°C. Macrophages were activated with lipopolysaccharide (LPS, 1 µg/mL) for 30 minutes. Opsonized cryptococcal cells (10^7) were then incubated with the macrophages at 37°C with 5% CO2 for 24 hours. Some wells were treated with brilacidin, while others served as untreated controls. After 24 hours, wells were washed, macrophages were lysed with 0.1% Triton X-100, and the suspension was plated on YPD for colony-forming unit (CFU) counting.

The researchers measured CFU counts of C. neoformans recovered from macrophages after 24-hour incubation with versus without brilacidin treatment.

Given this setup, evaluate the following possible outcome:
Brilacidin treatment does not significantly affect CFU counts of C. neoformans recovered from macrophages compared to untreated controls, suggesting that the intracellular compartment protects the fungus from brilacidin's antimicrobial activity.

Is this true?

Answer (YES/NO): NO